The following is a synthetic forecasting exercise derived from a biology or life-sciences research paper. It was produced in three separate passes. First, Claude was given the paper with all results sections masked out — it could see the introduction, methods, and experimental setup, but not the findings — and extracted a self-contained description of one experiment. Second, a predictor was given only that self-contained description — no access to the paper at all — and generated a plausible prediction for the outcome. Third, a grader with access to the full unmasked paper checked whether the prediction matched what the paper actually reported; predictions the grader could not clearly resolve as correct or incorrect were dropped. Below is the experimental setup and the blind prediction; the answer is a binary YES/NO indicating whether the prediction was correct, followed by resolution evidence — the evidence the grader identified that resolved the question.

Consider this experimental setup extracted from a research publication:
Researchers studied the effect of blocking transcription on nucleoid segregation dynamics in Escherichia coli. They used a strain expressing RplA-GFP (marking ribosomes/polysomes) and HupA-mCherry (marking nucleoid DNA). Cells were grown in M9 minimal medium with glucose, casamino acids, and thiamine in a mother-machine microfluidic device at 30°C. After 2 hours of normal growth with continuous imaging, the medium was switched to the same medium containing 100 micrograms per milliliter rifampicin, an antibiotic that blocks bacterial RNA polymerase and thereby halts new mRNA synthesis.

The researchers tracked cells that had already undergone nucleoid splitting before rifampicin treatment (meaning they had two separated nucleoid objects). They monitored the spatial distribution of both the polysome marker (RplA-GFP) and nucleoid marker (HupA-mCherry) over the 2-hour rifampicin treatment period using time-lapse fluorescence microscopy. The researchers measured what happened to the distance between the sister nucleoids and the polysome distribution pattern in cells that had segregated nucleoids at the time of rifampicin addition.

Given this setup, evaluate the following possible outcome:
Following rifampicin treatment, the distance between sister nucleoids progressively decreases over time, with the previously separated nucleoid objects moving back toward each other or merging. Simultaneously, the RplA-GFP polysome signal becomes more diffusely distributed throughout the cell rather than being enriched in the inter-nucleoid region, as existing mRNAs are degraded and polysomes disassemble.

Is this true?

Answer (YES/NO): NO